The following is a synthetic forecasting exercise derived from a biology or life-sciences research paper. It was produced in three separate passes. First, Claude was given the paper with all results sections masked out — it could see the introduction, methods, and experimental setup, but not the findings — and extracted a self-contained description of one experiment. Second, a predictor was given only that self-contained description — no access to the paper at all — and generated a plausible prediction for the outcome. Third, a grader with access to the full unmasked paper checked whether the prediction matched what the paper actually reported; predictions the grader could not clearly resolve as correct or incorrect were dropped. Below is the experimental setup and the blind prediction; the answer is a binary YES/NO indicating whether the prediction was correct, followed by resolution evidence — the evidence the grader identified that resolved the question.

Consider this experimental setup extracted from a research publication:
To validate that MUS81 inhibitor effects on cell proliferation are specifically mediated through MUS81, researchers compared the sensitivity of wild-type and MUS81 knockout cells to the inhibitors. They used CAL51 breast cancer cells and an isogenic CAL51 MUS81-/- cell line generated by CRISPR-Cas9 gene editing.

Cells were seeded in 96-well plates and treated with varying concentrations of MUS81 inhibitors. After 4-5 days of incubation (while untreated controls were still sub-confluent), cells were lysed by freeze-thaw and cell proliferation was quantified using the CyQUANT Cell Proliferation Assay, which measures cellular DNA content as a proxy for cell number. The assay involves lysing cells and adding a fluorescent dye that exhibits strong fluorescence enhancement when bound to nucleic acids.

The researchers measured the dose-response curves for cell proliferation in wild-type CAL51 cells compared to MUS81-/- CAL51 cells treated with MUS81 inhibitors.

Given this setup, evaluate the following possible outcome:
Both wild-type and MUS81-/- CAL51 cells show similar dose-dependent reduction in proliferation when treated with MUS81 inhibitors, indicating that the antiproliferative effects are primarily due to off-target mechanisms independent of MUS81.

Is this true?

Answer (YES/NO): NO